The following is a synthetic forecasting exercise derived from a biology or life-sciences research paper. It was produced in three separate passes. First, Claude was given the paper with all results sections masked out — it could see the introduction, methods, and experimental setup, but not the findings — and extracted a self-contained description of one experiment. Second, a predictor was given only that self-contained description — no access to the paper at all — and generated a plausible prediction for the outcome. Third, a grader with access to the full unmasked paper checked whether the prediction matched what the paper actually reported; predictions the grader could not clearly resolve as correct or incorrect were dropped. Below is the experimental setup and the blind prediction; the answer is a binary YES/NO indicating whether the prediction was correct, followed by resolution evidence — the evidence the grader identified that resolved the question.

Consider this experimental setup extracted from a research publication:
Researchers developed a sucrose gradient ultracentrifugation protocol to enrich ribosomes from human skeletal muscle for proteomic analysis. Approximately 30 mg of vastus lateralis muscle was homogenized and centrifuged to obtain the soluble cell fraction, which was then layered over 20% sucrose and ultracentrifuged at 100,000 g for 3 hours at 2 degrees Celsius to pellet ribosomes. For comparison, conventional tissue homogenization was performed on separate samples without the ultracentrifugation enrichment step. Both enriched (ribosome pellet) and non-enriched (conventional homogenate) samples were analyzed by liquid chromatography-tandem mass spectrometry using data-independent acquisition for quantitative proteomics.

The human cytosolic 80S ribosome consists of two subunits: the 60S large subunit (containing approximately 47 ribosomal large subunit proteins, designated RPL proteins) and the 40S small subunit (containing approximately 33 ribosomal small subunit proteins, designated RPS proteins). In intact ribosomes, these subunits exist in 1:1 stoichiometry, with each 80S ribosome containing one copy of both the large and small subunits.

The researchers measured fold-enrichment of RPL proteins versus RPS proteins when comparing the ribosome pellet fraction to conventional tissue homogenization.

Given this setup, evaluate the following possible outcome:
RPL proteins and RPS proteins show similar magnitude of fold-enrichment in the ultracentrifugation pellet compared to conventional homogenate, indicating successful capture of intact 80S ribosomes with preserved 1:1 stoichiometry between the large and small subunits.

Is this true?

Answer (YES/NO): NO